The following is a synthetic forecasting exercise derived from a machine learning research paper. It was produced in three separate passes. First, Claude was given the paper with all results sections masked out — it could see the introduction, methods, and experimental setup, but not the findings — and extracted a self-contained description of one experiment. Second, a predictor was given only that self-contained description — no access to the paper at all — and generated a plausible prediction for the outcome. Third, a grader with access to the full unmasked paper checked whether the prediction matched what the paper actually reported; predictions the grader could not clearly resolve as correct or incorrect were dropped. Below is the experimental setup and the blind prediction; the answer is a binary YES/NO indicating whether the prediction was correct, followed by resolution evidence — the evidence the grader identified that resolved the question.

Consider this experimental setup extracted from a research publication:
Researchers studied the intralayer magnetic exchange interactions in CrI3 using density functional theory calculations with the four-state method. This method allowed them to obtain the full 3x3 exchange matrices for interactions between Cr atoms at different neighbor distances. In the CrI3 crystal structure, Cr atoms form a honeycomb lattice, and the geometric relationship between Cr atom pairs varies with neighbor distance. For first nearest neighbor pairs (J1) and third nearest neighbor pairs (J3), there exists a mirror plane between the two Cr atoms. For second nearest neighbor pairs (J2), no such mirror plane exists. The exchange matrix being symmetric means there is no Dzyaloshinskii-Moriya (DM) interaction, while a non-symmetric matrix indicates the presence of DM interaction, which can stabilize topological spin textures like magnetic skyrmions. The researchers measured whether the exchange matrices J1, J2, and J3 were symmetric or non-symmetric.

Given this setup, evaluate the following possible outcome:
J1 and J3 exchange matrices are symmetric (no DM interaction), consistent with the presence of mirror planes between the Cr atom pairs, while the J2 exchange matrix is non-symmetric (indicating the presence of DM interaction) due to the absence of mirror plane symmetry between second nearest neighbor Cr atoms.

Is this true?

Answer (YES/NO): YES